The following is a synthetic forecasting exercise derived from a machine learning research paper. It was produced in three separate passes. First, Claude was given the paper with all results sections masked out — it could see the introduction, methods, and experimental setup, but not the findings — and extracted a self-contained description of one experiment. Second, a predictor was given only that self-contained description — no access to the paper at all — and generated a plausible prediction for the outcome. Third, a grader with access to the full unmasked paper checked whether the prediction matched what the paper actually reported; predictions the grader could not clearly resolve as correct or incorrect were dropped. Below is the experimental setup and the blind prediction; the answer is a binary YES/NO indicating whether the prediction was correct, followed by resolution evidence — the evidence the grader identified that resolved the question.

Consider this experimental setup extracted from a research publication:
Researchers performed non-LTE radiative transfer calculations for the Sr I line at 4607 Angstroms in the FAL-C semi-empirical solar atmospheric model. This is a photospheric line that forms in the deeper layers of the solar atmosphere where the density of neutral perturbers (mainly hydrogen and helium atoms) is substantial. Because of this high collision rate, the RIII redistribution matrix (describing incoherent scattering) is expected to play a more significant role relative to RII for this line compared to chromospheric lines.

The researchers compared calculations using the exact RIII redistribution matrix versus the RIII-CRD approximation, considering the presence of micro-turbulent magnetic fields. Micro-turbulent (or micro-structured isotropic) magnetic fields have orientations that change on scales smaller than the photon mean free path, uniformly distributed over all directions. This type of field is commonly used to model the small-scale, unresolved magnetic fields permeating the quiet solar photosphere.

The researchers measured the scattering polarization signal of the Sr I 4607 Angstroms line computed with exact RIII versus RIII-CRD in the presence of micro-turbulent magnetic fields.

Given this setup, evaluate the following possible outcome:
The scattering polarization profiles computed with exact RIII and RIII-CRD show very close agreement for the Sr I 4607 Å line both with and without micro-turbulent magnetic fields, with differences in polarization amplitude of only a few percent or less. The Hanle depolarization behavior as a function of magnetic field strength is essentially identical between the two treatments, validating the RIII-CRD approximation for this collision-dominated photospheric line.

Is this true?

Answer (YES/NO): YES